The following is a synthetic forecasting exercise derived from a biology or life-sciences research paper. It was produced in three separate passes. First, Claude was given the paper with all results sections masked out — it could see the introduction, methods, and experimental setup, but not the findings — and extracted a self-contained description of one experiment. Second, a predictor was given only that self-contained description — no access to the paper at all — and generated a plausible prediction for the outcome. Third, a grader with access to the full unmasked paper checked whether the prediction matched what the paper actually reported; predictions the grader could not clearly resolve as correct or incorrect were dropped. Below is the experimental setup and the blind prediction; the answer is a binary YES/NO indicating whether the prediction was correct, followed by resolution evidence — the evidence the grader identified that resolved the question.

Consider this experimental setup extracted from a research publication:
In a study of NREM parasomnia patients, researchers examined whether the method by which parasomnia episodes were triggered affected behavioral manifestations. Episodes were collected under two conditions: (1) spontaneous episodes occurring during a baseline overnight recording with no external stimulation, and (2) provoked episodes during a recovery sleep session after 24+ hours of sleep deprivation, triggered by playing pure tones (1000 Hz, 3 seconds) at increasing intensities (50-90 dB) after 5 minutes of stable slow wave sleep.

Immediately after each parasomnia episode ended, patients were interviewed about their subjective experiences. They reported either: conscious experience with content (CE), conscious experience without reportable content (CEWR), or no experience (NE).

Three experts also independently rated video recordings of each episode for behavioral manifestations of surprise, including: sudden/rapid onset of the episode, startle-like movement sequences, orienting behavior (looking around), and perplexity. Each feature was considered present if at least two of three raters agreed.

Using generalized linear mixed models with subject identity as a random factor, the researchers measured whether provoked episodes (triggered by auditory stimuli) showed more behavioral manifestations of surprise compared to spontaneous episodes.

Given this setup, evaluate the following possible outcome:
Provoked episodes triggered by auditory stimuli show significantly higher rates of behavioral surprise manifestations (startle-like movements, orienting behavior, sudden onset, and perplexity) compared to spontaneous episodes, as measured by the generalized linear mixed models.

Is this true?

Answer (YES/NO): NO